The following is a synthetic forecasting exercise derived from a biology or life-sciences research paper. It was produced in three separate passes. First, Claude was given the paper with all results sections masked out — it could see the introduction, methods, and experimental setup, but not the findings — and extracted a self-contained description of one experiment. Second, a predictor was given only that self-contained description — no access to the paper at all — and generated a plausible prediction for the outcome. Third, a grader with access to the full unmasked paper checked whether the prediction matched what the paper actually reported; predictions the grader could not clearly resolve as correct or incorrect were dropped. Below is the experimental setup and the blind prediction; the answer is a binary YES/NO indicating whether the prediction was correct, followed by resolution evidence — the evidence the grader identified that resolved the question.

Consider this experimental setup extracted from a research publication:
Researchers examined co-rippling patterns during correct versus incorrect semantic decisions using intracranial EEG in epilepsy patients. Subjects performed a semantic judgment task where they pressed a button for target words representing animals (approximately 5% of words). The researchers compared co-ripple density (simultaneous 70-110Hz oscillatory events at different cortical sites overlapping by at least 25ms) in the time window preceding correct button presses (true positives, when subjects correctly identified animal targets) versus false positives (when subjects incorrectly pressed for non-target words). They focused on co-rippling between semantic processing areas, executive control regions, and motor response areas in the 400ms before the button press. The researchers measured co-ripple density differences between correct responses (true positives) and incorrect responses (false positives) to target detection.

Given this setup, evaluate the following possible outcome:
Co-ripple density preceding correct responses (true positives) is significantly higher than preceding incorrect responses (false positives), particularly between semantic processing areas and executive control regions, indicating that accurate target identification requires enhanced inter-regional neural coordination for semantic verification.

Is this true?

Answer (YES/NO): YES